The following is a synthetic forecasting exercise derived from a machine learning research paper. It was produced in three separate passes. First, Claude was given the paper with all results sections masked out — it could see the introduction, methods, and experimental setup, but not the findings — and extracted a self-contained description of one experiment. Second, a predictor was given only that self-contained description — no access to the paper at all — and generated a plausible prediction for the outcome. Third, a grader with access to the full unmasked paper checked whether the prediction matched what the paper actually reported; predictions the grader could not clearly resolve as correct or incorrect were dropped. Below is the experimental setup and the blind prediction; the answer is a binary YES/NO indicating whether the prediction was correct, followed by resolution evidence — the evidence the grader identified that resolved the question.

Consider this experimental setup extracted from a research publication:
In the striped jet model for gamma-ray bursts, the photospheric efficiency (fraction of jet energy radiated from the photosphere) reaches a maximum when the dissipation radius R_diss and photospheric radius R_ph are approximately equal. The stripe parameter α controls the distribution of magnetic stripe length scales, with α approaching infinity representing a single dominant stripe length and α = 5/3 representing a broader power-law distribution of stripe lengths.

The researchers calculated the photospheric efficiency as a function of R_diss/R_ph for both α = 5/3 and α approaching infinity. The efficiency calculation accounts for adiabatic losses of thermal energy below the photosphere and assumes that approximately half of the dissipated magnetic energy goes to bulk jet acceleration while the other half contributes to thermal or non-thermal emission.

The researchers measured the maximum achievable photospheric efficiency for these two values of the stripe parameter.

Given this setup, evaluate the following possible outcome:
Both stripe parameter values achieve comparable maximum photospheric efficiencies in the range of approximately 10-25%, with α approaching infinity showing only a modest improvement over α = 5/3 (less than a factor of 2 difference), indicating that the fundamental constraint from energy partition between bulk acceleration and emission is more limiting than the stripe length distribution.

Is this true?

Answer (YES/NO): NO